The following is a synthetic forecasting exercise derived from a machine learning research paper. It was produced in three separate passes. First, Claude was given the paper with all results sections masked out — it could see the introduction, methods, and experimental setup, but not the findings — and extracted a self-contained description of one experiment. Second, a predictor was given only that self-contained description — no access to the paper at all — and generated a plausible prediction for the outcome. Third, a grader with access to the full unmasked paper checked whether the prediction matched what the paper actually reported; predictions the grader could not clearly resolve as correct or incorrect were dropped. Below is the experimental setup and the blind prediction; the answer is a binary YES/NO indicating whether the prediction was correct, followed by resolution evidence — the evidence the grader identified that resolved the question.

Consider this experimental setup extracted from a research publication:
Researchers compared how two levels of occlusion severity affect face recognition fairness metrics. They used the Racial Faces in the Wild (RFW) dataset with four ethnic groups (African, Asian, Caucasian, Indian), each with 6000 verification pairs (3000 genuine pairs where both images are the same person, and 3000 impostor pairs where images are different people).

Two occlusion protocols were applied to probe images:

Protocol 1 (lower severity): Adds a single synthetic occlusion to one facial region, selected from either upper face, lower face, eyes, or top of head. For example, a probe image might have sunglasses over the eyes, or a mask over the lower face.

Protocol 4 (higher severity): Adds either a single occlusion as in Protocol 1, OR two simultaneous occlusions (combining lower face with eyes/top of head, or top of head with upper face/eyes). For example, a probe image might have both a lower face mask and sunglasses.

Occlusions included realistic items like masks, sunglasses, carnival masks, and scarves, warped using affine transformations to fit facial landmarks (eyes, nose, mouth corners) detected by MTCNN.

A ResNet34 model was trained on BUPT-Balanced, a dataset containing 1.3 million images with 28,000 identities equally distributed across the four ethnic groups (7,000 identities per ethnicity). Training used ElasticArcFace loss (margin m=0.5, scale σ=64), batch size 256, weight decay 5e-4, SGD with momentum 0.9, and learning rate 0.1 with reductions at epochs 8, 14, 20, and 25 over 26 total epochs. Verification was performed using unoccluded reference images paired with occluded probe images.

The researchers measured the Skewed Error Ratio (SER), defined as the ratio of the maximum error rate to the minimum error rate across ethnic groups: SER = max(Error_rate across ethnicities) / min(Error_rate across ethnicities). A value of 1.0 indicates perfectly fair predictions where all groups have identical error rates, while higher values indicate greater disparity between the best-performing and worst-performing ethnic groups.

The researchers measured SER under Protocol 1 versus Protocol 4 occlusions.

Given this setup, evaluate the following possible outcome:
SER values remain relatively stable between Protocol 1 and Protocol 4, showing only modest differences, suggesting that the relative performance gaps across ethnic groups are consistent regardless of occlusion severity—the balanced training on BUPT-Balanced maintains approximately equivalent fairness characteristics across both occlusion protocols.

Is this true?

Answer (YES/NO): NO